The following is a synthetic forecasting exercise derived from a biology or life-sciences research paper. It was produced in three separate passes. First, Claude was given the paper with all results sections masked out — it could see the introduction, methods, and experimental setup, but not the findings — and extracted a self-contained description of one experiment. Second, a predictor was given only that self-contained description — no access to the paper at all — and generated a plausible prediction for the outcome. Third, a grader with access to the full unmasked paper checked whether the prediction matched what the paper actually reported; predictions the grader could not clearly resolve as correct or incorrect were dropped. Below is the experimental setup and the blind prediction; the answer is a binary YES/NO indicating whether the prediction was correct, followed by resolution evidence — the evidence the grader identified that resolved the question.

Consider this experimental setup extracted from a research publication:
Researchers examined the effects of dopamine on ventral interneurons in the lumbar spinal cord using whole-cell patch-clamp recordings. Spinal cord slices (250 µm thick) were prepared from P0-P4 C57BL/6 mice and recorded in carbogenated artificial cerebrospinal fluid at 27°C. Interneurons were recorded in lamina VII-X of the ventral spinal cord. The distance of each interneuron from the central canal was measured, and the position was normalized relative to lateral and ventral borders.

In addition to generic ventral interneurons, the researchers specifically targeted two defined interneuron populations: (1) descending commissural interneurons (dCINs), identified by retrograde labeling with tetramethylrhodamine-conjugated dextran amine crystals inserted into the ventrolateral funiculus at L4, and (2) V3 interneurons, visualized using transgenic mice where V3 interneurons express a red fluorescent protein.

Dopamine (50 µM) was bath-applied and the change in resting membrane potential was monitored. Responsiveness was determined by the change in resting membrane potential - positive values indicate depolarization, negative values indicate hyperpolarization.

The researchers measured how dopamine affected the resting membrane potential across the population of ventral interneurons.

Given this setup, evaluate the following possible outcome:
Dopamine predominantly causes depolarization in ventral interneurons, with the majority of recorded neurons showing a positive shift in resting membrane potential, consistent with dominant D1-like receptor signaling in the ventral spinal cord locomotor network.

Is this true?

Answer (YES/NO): NO